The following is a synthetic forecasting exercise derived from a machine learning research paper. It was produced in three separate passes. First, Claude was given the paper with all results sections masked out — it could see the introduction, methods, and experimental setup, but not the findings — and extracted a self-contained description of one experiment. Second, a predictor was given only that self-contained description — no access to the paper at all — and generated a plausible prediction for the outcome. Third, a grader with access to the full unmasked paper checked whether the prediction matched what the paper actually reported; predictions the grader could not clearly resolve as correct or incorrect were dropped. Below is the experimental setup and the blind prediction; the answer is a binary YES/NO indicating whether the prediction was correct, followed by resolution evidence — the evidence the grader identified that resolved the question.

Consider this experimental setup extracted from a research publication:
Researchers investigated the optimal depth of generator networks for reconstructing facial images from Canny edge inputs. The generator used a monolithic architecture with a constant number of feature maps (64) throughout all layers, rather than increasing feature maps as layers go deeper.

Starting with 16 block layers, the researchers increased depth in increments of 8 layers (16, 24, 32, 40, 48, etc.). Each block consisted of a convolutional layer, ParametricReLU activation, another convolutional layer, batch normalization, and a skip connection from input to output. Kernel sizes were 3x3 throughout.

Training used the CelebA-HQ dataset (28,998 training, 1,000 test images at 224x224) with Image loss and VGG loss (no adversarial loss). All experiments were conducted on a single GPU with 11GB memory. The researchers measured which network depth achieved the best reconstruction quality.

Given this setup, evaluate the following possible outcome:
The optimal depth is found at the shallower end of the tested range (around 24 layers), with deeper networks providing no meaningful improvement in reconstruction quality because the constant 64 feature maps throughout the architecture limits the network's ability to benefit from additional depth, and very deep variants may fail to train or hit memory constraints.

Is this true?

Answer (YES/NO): NO